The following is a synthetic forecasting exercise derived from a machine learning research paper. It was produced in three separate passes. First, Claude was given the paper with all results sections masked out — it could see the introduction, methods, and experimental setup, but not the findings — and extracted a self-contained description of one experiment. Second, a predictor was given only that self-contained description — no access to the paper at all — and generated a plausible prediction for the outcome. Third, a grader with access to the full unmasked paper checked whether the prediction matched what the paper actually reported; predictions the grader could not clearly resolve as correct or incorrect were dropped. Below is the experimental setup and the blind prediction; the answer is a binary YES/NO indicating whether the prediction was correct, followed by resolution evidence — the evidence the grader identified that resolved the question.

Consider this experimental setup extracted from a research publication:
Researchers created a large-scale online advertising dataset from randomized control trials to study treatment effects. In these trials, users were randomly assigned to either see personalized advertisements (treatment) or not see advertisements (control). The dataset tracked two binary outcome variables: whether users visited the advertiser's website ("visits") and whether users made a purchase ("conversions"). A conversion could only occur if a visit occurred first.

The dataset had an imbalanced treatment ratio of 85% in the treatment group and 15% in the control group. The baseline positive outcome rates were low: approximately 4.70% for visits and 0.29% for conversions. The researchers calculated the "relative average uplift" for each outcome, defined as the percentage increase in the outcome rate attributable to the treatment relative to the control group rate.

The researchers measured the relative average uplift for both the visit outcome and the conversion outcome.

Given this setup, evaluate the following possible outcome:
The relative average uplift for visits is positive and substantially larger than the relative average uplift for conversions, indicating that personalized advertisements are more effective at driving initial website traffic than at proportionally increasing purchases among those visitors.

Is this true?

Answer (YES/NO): YES